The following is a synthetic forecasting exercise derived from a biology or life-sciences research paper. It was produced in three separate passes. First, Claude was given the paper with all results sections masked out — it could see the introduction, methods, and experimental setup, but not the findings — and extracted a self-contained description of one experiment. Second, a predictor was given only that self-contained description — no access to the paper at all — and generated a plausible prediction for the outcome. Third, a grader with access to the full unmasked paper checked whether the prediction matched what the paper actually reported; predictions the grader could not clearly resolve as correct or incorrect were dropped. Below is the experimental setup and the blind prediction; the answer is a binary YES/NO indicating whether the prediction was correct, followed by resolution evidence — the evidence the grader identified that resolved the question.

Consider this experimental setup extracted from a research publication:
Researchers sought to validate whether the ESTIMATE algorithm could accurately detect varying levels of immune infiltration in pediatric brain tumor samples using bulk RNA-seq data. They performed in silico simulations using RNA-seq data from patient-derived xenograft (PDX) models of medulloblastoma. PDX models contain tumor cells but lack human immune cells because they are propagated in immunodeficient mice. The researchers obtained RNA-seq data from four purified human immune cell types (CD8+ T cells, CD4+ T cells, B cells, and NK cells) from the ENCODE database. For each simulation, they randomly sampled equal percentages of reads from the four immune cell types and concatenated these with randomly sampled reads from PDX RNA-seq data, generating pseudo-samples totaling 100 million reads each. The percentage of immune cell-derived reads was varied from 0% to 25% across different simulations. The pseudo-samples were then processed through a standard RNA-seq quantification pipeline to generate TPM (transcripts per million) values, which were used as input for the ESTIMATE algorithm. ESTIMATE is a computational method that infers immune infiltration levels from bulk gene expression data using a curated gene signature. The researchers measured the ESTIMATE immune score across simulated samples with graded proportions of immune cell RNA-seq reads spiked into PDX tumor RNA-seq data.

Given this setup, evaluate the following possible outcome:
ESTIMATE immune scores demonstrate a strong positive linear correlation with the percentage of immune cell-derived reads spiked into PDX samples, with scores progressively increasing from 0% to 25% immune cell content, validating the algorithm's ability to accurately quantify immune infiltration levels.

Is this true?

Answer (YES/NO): NO